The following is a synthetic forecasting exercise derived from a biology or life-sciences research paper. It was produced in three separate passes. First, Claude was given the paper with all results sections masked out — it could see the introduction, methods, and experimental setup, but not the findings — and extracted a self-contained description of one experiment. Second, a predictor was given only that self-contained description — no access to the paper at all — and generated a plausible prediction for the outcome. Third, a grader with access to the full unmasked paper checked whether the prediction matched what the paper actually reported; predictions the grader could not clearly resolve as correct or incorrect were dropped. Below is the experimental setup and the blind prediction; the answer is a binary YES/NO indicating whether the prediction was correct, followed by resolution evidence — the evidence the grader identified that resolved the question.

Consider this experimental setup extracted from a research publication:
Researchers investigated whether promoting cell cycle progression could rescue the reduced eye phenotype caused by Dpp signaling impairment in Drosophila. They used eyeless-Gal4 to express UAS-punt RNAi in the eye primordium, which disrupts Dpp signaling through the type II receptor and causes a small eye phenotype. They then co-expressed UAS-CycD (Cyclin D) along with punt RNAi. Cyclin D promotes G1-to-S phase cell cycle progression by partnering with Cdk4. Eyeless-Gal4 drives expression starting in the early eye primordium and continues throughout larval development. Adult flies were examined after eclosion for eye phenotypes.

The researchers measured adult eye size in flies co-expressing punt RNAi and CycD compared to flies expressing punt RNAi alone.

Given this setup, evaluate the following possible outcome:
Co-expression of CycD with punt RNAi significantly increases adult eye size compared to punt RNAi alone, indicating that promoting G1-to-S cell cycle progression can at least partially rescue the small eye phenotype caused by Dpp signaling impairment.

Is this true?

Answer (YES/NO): YES